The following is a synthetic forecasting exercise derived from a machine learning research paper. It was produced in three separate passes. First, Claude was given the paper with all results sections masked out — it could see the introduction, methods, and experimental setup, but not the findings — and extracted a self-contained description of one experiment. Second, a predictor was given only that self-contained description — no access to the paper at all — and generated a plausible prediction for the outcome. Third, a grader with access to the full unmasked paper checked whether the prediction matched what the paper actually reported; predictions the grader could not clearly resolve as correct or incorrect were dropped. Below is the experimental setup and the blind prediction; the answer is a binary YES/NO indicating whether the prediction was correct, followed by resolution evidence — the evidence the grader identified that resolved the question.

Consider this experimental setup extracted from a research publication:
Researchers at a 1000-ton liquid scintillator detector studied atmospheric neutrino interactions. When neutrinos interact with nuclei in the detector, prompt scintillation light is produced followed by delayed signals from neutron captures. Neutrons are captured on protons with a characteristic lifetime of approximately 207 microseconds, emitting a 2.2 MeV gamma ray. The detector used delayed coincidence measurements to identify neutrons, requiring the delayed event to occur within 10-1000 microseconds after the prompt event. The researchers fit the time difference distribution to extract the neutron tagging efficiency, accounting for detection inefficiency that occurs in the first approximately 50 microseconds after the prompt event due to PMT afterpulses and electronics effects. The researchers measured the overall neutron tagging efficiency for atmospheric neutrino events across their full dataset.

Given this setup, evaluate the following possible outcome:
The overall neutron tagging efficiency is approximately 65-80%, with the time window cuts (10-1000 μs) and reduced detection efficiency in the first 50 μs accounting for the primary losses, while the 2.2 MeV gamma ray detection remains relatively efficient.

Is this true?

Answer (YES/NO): NO